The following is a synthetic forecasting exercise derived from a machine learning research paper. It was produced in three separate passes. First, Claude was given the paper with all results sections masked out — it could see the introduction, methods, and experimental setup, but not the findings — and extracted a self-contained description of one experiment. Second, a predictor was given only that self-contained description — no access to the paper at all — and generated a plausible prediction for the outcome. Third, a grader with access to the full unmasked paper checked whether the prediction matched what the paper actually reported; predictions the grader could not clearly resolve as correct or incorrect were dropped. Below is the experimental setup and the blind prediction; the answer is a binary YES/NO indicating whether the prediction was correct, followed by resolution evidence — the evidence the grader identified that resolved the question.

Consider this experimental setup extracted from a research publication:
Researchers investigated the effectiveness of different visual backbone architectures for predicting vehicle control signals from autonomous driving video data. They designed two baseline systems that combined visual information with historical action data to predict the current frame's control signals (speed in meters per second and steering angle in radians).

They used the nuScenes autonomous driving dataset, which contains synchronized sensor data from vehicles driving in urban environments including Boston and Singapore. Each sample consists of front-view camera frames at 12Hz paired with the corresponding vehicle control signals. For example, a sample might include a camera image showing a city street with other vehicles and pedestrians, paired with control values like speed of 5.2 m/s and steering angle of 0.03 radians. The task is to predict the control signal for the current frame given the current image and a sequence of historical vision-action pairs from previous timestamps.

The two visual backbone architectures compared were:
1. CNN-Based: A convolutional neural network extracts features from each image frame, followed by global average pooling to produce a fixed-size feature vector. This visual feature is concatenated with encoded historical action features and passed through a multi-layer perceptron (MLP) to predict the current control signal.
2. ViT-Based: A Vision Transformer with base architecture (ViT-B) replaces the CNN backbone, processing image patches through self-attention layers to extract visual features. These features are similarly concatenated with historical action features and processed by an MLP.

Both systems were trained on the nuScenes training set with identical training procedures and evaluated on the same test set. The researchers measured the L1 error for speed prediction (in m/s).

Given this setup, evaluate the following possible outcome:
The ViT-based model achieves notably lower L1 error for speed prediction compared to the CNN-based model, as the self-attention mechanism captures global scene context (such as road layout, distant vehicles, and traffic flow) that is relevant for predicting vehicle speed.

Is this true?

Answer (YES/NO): NO